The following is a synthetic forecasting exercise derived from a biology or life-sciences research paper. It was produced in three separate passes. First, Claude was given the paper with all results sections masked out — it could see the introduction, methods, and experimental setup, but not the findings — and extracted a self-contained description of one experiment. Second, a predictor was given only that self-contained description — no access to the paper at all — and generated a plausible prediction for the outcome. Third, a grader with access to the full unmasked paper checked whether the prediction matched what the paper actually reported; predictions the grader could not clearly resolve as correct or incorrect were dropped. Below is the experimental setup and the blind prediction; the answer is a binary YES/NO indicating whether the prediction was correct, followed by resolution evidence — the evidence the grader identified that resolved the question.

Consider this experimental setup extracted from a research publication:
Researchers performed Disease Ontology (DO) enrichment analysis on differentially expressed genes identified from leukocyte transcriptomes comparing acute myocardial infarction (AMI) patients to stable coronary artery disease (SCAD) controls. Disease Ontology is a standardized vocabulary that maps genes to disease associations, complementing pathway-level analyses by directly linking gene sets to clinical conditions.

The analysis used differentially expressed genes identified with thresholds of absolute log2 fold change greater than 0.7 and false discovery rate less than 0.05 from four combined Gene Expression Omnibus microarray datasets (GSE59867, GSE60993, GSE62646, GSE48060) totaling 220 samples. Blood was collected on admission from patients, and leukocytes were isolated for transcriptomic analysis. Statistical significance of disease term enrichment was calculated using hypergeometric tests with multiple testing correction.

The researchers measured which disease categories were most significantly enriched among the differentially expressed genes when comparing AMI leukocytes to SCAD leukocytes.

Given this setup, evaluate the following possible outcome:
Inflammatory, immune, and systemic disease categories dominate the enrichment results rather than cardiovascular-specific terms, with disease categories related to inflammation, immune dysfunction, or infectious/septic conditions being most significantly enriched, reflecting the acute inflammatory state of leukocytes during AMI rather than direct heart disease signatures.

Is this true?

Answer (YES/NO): NO